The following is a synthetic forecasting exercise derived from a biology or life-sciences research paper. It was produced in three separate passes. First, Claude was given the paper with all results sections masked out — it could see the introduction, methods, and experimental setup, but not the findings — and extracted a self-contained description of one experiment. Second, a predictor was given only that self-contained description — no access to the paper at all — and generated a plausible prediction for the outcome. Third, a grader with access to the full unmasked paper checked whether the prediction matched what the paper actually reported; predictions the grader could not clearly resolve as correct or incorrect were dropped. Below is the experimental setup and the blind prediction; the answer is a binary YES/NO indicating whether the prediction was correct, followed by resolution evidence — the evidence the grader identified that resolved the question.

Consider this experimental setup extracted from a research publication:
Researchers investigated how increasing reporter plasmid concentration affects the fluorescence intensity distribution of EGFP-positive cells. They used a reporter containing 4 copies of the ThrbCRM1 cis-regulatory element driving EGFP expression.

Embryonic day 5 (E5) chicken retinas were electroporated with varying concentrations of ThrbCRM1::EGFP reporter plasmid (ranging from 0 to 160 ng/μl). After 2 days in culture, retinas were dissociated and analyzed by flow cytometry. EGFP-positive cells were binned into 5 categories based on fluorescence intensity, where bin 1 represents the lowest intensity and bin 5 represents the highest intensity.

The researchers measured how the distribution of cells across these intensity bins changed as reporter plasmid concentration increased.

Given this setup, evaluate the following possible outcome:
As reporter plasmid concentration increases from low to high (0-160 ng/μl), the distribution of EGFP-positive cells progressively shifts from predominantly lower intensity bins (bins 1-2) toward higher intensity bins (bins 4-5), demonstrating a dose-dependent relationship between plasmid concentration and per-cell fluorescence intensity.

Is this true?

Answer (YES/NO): NO